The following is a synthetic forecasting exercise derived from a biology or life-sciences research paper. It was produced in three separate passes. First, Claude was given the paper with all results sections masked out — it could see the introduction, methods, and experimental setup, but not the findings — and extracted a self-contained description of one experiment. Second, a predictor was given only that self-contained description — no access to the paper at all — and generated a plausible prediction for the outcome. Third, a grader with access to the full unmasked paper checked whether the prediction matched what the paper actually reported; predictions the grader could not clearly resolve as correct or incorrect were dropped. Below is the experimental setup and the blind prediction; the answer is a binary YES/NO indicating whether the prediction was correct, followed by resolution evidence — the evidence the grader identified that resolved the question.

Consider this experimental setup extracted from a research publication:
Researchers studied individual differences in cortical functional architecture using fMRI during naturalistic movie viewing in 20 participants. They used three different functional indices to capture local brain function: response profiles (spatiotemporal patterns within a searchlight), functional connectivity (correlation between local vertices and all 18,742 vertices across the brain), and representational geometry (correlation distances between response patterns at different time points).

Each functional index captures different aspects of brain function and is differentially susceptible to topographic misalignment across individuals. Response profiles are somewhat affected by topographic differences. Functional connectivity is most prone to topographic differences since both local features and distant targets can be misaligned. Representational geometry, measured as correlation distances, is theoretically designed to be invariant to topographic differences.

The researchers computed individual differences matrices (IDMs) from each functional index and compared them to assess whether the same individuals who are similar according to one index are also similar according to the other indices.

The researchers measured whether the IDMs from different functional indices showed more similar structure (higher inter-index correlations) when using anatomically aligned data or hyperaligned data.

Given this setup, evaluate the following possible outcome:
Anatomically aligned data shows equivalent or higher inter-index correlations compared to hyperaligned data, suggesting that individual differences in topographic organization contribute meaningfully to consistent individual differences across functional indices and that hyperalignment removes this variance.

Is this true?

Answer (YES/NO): NO